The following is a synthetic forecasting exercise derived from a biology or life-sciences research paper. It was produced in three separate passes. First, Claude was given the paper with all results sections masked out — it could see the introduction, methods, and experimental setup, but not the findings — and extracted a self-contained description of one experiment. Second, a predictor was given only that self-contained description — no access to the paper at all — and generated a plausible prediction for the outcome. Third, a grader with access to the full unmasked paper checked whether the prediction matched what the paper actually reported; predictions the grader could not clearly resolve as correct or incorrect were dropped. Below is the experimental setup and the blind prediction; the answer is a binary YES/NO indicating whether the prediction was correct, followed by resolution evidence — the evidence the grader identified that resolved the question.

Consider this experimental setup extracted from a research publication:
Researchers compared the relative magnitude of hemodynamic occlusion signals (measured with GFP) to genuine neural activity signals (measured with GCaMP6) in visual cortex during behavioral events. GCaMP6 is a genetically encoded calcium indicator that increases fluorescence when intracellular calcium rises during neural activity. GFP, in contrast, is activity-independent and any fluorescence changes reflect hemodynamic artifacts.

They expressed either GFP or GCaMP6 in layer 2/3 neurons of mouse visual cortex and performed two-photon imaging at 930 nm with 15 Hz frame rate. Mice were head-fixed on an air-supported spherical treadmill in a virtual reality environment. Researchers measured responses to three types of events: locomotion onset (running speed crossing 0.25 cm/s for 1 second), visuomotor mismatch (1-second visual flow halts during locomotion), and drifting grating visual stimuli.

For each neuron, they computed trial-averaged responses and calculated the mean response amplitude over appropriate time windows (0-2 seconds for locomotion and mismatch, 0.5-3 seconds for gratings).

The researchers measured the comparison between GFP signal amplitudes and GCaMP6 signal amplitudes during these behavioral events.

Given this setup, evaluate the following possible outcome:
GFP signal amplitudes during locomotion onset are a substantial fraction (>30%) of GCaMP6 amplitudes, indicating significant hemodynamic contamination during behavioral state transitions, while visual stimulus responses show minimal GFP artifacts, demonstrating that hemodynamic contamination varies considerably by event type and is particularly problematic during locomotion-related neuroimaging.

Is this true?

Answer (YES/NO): NO